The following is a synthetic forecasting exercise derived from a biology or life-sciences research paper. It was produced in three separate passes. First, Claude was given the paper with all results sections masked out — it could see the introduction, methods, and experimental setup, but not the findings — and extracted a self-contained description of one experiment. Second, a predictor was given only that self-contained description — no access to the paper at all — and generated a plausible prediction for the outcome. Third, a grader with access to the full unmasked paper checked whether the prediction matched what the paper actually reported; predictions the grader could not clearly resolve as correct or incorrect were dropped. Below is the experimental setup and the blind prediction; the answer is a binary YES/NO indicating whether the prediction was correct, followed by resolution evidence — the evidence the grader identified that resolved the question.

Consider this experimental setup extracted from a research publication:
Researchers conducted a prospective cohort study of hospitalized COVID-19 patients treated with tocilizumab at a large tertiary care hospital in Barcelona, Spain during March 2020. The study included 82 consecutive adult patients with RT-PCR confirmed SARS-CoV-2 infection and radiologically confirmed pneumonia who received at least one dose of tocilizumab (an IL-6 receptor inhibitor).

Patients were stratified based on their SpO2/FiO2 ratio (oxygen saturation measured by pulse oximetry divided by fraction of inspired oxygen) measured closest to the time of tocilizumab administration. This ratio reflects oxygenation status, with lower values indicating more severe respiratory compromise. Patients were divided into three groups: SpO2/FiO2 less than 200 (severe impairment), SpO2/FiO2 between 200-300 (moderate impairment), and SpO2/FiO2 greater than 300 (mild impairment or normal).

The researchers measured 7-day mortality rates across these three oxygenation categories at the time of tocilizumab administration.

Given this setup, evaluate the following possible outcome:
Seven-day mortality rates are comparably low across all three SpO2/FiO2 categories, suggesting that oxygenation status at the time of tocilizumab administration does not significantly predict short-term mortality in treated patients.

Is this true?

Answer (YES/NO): NO